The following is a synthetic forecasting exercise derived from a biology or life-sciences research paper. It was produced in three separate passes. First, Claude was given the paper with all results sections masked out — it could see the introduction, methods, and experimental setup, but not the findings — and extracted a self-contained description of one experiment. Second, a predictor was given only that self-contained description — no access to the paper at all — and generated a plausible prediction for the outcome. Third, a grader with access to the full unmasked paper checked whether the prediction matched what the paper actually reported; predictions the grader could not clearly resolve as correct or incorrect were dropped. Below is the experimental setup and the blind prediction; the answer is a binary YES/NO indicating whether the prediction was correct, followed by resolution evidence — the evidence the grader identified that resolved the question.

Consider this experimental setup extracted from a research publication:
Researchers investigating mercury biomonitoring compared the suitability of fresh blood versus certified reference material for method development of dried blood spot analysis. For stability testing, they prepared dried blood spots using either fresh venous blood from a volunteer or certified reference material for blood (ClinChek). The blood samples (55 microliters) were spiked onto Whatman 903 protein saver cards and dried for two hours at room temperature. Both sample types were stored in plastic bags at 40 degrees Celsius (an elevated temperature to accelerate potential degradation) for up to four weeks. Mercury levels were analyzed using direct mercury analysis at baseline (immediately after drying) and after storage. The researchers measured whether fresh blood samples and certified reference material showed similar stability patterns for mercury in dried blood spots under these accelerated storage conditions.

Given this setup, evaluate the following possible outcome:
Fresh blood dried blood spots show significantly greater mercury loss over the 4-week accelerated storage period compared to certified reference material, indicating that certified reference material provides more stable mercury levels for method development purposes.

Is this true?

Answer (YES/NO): NO